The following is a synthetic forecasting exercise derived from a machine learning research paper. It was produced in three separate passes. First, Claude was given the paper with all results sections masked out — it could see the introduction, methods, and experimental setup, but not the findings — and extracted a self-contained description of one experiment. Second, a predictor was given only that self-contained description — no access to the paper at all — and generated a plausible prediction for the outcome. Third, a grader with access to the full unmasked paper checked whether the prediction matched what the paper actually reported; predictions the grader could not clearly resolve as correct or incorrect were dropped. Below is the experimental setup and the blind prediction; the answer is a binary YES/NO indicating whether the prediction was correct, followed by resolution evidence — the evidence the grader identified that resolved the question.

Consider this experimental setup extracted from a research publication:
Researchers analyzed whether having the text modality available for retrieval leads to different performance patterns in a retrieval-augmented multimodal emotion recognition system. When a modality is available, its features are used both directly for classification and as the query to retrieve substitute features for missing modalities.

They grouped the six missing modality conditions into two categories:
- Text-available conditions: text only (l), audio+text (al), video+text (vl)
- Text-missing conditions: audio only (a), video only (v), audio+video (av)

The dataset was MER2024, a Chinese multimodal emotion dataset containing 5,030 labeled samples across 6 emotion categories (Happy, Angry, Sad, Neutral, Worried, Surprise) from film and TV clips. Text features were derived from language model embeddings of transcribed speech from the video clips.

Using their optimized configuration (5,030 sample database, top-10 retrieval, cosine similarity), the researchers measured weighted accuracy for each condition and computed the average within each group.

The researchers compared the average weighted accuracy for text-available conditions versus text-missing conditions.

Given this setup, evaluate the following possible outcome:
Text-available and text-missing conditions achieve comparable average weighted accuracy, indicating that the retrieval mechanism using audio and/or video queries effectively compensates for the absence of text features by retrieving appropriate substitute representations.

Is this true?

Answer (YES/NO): NO